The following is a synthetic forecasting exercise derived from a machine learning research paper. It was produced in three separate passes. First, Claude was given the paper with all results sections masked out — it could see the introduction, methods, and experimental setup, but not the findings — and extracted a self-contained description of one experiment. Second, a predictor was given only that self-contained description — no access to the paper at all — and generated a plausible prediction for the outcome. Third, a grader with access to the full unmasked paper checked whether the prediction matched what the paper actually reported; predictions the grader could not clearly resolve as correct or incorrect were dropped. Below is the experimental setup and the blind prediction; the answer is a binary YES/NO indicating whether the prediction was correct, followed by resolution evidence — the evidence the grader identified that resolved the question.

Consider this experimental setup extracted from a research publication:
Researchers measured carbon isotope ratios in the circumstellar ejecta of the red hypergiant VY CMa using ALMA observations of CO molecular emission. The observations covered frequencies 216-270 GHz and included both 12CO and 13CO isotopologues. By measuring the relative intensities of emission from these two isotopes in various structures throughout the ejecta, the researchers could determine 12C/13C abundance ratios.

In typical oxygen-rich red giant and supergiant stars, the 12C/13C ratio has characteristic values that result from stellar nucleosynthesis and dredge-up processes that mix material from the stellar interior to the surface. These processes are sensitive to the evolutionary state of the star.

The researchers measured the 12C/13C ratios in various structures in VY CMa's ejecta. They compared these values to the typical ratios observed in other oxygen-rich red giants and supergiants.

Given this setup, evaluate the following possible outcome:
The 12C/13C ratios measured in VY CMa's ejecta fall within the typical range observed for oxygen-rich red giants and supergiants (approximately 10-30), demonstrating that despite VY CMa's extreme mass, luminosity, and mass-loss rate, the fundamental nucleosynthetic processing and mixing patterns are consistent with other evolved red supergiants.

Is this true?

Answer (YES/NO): NO